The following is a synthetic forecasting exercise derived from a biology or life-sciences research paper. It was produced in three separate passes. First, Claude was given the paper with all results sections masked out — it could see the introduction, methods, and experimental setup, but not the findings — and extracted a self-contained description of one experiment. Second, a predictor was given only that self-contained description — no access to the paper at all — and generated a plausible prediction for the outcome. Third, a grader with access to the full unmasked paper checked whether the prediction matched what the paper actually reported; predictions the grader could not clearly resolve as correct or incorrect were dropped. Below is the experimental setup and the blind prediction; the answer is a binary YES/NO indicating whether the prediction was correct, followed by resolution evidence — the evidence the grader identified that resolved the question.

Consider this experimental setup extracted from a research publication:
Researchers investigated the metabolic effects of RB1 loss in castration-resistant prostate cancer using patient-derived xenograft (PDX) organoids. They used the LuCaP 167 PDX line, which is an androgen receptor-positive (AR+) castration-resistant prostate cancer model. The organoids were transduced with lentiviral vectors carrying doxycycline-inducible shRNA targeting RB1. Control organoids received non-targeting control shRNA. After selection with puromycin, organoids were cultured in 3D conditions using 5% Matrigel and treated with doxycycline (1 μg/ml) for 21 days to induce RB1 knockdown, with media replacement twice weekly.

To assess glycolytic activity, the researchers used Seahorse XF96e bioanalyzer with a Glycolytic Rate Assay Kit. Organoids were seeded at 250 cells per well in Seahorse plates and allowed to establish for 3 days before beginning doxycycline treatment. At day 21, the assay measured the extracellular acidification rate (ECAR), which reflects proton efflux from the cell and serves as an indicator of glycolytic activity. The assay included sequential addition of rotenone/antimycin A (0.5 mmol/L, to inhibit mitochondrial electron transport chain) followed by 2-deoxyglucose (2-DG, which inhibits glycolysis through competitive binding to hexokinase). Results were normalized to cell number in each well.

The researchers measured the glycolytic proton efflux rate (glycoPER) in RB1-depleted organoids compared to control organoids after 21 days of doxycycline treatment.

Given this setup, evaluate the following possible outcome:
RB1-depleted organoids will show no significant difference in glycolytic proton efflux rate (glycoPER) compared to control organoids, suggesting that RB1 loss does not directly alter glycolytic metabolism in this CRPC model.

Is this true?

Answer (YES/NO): NO